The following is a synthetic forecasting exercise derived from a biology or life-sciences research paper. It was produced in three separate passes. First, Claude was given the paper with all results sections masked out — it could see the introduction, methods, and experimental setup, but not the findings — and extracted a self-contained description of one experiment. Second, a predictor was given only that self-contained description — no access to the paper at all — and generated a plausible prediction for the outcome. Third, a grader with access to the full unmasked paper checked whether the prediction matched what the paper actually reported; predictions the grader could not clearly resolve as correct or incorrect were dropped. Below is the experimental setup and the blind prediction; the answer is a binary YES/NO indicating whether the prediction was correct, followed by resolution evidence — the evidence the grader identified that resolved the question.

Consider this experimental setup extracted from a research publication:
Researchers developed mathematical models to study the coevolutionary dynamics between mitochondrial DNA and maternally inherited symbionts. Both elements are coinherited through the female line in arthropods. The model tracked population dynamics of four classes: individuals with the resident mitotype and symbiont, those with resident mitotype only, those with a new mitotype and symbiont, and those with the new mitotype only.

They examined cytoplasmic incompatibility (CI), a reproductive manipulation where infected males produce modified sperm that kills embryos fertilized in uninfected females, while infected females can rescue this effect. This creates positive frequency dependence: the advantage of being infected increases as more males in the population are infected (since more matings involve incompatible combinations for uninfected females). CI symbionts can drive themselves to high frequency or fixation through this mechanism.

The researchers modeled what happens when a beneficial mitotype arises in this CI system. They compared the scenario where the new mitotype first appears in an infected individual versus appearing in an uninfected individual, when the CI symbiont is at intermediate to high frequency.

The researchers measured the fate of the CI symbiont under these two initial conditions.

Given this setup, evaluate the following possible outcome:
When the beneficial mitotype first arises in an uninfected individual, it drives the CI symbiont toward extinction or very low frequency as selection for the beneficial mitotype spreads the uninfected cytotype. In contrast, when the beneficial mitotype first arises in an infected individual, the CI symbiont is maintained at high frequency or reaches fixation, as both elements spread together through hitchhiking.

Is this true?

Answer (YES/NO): NO